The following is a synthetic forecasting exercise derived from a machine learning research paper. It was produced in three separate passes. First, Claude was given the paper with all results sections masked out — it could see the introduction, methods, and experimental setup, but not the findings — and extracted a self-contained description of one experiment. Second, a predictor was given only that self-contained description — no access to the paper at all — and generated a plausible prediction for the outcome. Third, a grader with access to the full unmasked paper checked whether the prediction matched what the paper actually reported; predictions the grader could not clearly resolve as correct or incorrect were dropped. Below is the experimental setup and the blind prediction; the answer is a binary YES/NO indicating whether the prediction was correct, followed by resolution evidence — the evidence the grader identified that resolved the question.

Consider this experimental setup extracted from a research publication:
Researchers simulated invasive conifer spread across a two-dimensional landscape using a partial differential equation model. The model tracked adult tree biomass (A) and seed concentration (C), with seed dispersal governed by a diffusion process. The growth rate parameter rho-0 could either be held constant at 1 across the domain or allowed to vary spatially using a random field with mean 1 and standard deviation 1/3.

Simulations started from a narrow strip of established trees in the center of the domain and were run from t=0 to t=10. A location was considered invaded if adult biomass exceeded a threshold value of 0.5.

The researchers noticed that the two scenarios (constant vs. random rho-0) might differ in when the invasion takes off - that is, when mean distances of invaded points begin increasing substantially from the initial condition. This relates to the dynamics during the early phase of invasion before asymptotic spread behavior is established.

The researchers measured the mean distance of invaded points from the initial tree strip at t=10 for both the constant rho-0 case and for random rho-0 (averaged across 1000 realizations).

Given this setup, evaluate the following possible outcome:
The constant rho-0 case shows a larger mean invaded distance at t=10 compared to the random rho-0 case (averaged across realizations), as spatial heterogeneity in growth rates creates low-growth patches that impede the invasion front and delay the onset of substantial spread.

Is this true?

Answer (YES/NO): NO